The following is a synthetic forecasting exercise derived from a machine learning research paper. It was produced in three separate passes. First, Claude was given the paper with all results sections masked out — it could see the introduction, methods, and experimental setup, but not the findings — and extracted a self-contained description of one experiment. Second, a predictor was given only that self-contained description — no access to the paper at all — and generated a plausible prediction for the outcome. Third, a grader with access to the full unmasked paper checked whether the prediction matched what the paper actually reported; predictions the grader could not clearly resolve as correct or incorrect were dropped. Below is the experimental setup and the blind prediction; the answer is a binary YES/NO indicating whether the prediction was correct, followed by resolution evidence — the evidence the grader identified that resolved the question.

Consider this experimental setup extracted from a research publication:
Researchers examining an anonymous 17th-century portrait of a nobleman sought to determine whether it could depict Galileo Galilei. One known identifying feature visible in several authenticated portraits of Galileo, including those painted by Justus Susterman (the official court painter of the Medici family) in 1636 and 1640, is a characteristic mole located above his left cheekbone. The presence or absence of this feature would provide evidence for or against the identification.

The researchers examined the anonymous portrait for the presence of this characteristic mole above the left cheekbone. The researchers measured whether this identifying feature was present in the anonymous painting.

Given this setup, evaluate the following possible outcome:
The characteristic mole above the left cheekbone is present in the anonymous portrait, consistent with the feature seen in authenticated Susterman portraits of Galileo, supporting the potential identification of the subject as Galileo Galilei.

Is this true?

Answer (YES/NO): NO